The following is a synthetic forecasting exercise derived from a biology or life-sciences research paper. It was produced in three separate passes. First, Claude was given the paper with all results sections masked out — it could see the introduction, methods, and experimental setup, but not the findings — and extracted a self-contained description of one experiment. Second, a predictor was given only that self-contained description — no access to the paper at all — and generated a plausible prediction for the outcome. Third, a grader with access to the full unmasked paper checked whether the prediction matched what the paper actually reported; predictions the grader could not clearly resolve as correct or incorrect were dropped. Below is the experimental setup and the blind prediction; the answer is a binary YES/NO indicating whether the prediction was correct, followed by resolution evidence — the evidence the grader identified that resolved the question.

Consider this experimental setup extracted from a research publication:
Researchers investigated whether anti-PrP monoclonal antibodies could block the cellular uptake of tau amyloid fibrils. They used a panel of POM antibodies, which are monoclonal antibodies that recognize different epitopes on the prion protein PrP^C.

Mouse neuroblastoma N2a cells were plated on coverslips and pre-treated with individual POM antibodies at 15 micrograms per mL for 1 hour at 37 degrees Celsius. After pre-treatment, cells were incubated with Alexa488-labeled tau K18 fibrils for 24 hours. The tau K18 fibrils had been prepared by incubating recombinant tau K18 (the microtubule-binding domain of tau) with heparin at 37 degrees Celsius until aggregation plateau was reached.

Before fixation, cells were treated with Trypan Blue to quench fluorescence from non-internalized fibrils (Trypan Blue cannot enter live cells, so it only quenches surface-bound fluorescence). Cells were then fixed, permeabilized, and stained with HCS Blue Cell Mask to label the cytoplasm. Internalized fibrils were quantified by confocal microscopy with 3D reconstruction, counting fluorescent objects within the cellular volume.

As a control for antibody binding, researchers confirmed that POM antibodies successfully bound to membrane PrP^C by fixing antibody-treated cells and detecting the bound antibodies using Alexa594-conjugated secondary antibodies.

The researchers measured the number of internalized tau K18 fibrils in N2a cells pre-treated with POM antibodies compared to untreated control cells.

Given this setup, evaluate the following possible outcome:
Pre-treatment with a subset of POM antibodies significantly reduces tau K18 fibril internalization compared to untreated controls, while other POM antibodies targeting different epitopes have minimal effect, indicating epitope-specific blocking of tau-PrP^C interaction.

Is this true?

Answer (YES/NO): YES